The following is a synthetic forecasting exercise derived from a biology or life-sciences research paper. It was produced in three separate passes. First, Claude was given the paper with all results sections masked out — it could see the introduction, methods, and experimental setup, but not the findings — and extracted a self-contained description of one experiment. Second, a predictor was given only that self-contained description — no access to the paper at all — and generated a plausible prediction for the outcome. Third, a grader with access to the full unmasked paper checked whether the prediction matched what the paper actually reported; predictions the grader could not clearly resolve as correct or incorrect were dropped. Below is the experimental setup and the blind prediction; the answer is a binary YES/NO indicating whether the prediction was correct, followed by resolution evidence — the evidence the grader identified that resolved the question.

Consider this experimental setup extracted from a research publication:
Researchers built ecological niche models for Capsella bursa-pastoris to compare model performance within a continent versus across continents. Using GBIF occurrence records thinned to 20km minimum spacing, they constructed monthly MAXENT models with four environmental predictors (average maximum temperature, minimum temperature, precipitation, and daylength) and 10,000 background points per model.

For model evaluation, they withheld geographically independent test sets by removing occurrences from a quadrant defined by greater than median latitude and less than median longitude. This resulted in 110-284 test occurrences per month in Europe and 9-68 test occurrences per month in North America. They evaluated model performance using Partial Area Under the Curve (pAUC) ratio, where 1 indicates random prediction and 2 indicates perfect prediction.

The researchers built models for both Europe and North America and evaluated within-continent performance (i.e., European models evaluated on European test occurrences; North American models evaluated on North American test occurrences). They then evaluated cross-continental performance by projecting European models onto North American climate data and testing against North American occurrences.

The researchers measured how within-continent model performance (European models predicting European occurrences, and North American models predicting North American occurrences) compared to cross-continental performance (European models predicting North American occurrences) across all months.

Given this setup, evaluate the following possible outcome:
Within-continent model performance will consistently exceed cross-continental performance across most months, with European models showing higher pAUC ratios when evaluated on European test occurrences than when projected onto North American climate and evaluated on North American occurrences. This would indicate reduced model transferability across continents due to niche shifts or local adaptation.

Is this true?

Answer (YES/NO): NO